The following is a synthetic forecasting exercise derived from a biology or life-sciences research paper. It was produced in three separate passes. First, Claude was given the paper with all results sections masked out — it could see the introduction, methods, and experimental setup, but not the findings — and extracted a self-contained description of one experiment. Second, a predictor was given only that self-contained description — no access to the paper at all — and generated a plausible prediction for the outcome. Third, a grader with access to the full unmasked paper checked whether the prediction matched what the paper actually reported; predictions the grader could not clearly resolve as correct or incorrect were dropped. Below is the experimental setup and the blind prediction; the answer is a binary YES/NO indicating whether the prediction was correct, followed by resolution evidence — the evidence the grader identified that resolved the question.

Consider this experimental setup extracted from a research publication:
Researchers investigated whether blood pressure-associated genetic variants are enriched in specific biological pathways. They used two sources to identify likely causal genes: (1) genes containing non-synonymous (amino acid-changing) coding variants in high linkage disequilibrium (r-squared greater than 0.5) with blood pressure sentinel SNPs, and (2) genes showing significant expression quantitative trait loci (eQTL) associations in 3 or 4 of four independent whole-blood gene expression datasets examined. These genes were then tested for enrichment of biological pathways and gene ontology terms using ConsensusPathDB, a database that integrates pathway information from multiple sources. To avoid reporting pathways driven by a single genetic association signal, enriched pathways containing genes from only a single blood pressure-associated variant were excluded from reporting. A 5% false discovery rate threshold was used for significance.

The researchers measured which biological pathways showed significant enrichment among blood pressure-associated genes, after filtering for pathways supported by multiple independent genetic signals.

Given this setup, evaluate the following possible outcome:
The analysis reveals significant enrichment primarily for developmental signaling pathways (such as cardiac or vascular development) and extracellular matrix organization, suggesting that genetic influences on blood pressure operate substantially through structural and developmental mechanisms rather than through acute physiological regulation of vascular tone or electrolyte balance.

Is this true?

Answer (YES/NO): NO